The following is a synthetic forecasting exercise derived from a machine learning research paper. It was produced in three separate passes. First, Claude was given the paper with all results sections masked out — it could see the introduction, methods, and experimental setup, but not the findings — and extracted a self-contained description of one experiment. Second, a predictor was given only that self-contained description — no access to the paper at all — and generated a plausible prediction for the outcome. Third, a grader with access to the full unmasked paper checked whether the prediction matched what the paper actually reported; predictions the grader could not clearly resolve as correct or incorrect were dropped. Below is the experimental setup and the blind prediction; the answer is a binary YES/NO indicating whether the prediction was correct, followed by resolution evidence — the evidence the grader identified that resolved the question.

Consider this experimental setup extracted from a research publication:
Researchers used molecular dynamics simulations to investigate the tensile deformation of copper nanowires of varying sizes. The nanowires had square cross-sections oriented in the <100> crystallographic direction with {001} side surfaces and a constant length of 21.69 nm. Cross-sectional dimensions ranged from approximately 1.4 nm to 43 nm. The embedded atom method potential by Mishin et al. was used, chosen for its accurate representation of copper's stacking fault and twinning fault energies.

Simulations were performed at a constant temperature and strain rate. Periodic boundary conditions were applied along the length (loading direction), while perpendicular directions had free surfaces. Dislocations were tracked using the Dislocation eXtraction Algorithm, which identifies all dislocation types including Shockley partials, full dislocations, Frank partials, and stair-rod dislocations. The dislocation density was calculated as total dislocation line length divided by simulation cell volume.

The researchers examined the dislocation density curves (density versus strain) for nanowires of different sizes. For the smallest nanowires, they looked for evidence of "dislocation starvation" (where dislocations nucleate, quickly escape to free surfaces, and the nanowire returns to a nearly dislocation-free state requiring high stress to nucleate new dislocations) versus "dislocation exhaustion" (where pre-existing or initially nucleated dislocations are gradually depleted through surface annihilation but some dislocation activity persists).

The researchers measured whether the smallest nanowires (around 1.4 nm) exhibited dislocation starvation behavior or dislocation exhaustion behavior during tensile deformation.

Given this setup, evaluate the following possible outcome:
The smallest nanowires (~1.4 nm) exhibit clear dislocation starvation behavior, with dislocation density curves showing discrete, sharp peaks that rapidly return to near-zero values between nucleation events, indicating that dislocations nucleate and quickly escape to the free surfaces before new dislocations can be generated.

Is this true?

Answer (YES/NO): YES